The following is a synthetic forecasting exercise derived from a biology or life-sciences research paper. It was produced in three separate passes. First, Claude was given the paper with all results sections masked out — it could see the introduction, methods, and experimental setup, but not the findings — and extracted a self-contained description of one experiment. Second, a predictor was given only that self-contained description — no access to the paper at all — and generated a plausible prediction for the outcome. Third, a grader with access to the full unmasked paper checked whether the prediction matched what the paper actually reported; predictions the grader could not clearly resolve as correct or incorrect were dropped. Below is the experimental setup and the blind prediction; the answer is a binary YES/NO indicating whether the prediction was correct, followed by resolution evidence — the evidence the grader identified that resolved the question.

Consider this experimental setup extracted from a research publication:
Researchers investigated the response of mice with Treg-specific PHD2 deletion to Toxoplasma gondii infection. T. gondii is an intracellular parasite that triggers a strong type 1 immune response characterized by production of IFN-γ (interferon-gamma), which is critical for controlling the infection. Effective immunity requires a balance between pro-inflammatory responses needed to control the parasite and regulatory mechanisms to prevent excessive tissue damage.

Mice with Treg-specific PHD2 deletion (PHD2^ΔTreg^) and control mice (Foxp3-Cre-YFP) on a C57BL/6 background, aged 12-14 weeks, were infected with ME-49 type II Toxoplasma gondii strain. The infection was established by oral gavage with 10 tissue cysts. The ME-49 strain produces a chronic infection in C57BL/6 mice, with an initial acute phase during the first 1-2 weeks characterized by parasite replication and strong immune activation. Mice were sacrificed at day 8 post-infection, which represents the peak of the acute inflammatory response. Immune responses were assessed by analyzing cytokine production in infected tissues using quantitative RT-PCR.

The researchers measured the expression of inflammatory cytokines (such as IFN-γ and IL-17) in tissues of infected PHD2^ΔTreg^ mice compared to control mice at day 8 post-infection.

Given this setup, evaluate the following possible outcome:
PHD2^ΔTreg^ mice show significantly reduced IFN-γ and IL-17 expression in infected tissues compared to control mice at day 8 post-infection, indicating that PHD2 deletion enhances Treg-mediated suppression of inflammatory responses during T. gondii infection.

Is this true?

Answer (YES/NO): NO